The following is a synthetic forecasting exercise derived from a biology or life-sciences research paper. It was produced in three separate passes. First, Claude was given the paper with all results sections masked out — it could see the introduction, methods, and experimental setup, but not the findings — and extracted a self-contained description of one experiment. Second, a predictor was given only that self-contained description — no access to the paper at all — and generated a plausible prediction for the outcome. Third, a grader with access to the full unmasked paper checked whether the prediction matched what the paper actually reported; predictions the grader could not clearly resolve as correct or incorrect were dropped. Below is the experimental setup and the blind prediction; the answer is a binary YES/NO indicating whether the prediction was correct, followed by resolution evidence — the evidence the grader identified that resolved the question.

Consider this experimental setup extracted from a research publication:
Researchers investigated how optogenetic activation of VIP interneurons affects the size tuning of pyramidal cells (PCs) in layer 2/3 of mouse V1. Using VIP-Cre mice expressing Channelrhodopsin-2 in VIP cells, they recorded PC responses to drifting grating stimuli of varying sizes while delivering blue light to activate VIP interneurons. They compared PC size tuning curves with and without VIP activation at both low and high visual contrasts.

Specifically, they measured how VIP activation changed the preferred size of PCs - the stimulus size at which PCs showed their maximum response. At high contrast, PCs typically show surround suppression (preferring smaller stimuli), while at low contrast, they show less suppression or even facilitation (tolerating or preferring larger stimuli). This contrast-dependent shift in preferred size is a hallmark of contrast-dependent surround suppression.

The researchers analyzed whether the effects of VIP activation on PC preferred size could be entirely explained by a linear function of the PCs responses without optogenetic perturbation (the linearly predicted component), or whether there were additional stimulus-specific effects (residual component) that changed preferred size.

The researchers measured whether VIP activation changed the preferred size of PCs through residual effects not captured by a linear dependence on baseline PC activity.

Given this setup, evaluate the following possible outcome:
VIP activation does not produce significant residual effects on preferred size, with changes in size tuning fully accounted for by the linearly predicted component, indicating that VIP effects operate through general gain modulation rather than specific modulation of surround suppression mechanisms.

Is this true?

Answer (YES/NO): NO